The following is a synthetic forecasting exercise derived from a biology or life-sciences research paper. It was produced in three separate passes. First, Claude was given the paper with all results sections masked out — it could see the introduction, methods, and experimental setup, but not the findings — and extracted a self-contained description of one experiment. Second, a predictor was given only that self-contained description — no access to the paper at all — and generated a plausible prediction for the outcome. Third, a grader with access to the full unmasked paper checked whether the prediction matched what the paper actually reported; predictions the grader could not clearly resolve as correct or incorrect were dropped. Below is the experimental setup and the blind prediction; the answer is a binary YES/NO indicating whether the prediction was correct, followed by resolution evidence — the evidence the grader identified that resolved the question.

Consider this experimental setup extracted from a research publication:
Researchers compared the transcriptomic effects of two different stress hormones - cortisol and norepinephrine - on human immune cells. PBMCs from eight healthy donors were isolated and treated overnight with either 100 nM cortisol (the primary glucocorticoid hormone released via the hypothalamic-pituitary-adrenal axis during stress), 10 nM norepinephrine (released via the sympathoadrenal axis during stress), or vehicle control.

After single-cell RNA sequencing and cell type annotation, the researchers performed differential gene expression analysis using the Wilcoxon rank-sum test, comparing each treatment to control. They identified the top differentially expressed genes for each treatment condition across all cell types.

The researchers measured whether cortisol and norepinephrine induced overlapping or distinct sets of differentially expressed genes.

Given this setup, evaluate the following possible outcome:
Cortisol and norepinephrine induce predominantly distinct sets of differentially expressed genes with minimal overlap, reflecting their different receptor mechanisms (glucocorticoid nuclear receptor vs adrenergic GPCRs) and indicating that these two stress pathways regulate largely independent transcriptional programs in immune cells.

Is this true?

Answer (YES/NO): YES